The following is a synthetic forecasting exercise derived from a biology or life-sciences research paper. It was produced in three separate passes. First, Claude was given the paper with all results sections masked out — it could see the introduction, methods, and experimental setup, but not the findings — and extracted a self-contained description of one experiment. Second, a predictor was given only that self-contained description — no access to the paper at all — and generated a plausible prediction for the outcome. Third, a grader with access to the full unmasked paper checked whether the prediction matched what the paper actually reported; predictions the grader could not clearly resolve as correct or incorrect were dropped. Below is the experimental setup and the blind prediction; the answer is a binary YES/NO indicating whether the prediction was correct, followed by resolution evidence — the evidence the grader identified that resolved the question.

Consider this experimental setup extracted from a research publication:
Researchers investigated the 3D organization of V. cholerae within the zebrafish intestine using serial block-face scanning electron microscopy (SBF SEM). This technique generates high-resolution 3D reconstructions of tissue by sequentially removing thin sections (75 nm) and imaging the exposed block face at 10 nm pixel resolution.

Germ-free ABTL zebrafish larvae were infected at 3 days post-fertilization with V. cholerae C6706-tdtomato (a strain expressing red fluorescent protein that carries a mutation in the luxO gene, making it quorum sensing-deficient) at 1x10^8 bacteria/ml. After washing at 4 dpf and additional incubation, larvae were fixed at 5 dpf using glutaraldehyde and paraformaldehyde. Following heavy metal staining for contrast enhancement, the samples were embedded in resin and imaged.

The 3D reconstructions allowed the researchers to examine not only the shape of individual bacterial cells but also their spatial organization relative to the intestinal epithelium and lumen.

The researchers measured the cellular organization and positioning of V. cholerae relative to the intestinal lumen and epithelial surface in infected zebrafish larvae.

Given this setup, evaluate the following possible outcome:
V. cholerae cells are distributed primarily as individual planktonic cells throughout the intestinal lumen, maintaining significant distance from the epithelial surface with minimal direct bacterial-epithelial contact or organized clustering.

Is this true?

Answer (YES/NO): NO